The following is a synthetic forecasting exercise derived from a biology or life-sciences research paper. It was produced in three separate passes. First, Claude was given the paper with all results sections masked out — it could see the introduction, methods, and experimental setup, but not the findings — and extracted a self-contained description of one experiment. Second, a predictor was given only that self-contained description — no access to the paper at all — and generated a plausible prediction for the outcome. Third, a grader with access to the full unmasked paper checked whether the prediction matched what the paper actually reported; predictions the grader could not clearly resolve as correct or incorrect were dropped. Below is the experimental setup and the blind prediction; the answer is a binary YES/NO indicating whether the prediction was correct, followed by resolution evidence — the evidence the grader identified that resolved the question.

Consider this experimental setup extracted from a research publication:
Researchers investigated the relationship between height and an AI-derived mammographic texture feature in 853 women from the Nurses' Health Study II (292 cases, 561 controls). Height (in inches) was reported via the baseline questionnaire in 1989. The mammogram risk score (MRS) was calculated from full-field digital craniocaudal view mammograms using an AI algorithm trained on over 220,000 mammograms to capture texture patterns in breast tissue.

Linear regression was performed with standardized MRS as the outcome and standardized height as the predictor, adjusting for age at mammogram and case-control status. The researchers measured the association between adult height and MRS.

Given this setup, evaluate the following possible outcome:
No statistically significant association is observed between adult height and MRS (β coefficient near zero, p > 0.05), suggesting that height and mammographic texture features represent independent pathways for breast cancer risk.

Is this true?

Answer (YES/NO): YES